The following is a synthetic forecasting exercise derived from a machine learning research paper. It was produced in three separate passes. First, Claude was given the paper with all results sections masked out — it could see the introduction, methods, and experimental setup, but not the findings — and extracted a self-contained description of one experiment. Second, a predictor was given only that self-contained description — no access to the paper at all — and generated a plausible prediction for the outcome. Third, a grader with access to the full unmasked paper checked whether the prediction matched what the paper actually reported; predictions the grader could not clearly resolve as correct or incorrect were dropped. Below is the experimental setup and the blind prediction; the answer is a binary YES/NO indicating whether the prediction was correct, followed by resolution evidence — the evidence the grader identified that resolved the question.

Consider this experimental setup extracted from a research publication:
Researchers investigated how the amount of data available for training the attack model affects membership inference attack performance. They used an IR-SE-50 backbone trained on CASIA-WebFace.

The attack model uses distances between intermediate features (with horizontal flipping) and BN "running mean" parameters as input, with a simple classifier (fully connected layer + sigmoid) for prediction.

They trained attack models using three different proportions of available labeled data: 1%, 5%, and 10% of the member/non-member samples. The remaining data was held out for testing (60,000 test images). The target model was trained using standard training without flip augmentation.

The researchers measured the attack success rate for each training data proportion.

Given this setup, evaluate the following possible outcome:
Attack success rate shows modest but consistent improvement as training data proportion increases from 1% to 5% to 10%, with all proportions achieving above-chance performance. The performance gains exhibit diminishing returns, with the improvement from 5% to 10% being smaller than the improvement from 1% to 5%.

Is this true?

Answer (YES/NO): NO